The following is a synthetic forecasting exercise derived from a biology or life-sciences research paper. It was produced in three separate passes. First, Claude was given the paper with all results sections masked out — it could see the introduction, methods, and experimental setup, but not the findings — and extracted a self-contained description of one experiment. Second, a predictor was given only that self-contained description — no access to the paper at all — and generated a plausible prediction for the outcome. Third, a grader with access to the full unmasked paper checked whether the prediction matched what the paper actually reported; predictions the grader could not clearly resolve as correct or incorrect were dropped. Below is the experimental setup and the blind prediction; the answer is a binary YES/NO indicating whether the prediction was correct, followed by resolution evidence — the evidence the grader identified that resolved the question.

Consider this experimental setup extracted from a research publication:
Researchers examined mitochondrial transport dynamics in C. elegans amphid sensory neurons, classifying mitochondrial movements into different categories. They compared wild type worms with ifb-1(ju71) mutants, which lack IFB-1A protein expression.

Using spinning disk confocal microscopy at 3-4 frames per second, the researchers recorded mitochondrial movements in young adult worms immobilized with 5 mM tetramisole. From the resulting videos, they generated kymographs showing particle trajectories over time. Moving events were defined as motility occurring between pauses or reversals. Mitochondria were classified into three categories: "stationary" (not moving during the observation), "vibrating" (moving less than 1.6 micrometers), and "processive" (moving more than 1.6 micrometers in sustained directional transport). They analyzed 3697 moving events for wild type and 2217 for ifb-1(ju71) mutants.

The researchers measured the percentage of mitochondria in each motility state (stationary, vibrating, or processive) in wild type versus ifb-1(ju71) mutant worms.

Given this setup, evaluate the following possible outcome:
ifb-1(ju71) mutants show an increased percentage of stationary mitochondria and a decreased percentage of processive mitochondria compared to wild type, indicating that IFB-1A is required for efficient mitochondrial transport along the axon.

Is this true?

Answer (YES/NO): YES